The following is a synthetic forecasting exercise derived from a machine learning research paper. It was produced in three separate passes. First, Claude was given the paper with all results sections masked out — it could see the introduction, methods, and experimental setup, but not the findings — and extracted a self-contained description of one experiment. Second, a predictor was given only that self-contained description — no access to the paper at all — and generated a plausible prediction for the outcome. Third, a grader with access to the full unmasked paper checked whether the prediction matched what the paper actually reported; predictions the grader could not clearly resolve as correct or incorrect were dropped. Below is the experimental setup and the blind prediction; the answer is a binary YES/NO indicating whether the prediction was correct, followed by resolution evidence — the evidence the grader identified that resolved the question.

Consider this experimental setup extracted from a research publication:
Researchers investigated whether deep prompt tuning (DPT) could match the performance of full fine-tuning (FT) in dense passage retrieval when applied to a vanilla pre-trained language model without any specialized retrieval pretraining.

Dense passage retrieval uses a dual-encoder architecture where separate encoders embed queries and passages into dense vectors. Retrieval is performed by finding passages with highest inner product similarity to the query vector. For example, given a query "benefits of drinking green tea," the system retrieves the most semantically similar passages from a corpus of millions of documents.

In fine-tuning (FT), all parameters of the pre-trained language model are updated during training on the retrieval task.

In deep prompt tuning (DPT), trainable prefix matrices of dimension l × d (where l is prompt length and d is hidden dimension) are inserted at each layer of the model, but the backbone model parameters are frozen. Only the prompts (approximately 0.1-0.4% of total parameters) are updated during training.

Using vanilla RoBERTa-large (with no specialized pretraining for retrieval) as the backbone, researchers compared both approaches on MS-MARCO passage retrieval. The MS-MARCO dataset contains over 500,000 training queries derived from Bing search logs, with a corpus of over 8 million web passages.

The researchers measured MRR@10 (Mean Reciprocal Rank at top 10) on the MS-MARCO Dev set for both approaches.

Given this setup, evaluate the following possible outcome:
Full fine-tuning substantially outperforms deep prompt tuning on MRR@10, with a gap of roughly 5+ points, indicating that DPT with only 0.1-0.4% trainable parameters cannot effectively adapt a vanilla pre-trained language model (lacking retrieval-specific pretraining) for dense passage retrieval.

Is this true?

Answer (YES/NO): NO